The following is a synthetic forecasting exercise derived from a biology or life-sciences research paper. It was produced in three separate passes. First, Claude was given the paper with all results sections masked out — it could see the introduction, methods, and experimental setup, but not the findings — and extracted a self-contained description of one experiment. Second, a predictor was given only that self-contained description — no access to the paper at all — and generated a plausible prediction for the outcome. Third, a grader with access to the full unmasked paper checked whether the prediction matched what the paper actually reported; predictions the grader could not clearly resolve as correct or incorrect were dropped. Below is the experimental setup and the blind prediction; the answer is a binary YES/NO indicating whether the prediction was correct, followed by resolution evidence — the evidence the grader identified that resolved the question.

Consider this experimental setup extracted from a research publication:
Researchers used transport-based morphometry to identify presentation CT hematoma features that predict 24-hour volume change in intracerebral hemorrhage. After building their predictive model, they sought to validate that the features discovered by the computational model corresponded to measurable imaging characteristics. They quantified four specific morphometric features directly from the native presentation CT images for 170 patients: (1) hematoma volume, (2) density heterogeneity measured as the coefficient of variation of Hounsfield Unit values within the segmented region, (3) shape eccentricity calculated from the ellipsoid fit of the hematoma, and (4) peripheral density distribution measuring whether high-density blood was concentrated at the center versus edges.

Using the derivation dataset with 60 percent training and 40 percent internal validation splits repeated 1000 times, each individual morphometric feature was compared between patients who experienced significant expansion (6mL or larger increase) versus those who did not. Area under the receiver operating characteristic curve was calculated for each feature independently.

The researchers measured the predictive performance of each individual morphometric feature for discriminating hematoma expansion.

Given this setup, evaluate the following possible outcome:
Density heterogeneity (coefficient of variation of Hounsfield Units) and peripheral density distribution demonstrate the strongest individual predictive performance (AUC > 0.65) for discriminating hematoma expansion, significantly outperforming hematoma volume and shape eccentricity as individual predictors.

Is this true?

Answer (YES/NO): NO